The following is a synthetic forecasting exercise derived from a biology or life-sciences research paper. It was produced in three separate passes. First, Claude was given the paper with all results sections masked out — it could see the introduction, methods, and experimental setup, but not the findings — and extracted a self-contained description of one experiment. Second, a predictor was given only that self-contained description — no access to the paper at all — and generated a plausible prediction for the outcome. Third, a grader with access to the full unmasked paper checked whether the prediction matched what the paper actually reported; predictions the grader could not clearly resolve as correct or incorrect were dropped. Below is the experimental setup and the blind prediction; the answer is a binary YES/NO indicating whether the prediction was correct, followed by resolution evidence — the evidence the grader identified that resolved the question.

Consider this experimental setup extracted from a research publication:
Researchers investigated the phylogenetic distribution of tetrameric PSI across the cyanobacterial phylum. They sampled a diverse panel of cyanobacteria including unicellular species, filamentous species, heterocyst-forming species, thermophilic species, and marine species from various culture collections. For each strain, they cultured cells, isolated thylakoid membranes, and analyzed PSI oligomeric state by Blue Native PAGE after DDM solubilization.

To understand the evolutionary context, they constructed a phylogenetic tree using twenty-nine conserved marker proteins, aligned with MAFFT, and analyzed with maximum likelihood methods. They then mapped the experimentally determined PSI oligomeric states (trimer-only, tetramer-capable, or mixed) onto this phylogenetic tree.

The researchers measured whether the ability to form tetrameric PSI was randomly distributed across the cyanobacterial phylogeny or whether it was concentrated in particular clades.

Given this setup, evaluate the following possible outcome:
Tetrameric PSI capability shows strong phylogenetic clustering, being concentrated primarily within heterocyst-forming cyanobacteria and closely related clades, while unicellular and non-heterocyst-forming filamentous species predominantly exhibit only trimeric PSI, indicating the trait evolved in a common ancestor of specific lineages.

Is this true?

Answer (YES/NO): YES